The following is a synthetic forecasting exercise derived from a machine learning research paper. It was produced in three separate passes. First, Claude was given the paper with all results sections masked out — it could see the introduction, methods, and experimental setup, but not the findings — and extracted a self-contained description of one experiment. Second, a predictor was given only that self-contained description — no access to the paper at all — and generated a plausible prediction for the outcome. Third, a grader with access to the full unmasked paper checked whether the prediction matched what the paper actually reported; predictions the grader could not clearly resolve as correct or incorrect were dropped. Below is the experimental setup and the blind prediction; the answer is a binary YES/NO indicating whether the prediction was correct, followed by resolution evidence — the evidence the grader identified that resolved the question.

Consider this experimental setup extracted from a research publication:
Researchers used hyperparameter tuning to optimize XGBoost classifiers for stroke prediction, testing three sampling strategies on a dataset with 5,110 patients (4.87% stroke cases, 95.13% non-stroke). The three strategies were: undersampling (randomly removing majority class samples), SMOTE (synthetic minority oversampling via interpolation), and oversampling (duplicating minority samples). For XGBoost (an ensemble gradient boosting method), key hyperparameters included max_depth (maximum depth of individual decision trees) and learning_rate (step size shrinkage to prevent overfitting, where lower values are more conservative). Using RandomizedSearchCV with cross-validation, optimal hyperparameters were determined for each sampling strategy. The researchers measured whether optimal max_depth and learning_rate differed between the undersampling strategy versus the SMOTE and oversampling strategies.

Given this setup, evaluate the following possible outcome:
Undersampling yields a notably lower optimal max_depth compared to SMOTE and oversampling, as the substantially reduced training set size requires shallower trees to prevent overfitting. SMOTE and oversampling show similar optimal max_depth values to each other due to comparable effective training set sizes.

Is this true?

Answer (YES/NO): NO